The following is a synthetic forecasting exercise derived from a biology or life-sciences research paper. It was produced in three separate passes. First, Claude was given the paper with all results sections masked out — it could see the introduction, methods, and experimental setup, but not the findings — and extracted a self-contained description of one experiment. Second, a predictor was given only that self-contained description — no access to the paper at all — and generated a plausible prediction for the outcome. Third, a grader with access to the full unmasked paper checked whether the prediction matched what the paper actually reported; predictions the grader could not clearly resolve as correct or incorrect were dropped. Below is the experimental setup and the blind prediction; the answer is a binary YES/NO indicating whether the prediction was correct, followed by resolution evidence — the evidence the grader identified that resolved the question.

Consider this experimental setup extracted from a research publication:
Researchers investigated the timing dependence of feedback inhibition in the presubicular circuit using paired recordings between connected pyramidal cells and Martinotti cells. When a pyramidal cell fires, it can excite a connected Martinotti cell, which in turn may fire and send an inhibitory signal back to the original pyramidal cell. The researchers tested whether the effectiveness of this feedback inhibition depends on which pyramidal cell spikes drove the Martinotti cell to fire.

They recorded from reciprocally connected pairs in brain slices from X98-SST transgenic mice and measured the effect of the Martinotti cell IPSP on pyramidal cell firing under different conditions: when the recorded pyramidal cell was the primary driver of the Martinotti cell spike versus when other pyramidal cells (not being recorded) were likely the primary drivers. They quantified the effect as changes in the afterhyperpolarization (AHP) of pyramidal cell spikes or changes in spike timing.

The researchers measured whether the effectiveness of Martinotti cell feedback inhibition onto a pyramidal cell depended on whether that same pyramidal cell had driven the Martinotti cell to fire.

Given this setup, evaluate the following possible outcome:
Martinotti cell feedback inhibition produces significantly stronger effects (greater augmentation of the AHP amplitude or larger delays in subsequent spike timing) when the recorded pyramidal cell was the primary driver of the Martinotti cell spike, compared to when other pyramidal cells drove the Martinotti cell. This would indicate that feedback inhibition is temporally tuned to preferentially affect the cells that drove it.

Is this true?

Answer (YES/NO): NO